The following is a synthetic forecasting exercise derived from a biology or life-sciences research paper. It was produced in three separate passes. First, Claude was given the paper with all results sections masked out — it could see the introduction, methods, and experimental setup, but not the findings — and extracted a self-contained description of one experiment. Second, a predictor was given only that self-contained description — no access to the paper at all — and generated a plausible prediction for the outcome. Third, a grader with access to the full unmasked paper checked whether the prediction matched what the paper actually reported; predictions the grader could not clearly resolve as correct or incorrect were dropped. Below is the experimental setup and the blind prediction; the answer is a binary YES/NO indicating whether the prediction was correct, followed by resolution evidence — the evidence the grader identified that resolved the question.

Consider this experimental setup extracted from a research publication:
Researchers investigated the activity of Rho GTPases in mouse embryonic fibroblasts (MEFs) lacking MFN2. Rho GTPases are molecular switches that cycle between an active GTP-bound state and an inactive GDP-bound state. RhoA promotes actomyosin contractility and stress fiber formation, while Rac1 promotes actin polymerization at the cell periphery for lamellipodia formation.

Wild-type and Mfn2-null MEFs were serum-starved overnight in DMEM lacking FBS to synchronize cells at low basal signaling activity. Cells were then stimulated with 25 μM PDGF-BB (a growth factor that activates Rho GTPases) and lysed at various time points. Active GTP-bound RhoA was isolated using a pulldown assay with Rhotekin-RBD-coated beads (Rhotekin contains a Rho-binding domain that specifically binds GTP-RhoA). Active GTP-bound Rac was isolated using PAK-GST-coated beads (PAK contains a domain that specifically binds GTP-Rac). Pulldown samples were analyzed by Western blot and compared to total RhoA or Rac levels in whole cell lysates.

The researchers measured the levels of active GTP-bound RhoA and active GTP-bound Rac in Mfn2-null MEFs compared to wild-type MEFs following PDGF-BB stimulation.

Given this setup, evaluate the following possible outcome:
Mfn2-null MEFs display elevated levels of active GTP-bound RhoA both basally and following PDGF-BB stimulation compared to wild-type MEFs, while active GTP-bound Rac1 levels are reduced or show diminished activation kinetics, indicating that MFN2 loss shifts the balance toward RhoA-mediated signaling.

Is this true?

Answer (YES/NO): NO